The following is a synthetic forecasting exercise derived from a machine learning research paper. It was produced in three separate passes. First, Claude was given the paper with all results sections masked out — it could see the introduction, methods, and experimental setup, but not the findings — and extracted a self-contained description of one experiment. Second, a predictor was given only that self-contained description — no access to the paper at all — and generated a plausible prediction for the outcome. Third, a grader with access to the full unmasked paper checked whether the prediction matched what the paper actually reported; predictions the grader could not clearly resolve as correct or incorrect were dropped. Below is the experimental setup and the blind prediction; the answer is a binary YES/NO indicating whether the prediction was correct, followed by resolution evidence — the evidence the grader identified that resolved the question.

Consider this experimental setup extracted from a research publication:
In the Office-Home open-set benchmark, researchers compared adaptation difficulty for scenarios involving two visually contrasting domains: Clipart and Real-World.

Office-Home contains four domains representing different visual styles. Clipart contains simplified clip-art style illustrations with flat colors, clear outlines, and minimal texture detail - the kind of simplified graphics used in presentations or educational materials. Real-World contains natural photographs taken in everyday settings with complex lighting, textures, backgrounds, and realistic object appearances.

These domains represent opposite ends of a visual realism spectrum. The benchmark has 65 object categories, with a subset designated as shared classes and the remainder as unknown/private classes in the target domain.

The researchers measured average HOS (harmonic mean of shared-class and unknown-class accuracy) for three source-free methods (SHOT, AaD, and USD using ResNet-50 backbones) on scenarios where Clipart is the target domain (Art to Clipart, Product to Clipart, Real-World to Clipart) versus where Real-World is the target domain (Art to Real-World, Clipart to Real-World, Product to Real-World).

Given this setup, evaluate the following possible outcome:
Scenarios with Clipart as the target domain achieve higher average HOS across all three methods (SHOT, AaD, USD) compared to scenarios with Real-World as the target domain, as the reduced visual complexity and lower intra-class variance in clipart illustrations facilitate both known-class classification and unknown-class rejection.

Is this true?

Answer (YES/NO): NO